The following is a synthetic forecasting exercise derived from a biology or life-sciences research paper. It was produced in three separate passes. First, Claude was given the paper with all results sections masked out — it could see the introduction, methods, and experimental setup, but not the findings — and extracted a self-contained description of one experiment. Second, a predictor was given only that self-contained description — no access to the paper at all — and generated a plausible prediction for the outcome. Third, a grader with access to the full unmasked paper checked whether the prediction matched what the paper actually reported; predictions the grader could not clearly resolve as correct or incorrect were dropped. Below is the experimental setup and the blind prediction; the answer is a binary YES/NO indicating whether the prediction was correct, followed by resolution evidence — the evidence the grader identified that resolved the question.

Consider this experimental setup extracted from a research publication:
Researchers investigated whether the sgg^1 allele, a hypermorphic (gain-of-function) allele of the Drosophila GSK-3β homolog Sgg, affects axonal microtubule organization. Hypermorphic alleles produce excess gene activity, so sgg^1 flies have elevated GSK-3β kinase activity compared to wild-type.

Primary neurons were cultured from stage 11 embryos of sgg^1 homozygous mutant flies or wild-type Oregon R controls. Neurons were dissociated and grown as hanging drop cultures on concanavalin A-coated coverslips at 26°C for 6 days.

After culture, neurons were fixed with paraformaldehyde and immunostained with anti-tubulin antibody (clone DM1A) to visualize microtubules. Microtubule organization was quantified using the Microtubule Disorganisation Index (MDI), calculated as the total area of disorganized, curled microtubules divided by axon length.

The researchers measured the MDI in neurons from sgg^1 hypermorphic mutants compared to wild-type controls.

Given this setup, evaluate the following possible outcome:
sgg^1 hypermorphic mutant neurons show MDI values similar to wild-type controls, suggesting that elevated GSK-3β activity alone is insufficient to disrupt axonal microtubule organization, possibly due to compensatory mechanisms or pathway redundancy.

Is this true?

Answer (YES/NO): NO